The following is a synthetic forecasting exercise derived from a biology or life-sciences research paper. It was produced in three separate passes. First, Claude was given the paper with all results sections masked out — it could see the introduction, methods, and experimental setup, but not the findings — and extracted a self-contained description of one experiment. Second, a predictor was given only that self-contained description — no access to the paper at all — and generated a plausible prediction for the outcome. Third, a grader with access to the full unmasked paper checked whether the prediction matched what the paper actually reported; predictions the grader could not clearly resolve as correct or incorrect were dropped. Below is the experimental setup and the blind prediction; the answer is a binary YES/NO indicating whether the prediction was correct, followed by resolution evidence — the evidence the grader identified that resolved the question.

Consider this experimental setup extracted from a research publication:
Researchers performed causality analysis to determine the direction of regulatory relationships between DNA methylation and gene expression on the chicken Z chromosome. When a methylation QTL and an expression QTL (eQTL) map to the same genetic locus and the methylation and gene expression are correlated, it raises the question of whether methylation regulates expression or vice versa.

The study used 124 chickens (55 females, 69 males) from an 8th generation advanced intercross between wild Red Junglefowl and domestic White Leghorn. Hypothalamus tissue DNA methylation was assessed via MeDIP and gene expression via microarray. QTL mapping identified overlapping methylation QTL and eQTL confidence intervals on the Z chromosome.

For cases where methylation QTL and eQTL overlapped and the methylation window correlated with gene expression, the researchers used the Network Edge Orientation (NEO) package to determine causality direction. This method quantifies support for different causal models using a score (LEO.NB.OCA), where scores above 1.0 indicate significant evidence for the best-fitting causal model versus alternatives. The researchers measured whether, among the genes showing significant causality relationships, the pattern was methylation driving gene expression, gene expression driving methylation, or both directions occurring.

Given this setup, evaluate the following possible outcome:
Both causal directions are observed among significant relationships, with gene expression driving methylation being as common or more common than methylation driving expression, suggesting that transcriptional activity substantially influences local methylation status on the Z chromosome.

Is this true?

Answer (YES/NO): YES